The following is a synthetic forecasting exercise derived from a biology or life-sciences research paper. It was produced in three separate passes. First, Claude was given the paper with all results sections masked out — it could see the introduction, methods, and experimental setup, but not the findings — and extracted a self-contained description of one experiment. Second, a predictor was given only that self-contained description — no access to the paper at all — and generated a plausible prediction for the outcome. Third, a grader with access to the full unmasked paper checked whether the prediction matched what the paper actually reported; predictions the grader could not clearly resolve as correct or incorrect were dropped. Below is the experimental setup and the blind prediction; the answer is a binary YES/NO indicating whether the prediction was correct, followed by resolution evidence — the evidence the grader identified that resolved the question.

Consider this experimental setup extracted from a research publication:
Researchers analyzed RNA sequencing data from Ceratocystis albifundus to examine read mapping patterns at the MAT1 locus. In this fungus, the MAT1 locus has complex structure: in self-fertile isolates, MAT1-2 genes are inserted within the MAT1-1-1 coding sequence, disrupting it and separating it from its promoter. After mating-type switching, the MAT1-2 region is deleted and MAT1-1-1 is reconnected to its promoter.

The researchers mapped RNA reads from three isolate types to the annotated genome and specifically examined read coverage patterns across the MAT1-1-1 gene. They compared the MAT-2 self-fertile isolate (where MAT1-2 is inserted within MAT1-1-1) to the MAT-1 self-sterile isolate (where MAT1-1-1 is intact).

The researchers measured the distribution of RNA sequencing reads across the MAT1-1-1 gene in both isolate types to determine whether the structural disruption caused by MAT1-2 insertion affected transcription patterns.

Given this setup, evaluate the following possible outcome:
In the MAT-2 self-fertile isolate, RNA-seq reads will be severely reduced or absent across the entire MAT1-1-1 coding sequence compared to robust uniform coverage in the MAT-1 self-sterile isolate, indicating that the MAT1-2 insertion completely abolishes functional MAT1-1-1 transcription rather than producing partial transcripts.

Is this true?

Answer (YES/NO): NO